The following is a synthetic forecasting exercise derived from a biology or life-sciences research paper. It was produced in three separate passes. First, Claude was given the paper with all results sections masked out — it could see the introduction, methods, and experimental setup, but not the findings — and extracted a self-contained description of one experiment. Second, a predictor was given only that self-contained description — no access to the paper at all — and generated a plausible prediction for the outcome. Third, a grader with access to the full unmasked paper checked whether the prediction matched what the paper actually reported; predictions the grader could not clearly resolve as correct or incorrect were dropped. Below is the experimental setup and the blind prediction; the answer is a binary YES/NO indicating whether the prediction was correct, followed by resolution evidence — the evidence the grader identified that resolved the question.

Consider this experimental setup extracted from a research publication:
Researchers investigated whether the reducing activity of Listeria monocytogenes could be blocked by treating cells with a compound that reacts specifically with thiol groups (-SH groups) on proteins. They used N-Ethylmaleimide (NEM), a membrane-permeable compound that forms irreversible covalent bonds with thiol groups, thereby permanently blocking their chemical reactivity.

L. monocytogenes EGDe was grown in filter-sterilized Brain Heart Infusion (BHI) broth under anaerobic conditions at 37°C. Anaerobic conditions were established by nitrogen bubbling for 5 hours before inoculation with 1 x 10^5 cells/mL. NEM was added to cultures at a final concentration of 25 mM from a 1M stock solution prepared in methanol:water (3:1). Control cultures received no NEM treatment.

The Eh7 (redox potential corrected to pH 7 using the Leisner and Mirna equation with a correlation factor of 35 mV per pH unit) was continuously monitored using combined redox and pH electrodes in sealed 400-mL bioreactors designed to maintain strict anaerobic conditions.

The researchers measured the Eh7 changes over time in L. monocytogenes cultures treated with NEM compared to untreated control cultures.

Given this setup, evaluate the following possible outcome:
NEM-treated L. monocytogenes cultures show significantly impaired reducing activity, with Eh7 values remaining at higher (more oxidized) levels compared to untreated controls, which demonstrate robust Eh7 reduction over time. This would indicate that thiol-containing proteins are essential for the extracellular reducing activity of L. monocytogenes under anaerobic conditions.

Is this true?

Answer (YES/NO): YES